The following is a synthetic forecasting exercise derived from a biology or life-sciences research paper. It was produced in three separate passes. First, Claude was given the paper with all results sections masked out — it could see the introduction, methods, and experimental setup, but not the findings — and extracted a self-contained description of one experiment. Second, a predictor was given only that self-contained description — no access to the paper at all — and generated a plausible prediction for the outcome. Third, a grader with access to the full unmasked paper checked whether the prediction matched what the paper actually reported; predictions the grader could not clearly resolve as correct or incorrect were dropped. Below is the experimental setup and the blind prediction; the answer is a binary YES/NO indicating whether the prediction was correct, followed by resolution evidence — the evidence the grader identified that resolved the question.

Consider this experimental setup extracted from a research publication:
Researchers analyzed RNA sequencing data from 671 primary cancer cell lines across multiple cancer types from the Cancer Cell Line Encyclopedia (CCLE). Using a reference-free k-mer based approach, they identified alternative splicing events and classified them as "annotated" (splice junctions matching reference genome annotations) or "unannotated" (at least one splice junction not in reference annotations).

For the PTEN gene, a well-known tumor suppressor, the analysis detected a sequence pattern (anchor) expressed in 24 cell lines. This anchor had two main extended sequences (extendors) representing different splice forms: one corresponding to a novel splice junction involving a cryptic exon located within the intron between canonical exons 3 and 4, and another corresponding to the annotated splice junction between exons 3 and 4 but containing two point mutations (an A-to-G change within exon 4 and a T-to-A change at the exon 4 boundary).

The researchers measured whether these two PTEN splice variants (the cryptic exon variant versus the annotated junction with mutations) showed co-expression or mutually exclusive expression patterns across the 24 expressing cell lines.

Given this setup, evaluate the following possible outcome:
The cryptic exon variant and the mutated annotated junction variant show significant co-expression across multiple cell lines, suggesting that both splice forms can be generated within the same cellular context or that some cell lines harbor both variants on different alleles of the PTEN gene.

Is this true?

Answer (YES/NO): NO